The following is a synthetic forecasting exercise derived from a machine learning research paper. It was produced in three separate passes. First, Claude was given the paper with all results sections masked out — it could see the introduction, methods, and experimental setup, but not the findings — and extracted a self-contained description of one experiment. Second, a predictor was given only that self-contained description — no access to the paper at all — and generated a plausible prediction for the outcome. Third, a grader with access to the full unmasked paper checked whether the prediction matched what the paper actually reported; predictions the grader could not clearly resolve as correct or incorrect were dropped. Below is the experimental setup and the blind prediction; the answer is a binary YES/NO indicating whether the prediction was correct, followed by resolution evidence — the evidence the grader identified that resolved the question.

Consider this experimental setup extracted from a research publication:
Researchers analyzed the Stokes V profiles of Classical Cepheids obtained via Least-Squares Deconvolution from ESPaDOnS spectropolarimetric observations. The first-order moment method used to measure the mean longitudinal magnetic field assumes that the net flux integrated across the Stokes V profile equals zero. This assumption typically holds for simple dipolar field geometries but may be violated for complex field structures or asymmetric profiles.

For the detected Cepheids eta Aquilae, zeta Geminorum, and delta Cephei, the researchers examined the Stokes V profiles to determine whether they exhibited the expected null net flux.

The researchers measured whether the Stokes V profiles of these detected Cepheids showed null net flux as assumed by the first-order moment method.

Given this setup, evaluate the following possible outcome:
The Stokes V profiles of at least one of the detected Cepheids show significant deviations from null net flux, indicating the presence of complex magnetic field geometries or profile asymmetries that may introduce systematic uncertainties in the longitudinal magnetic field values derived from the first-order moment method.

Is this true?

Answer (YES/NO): YES